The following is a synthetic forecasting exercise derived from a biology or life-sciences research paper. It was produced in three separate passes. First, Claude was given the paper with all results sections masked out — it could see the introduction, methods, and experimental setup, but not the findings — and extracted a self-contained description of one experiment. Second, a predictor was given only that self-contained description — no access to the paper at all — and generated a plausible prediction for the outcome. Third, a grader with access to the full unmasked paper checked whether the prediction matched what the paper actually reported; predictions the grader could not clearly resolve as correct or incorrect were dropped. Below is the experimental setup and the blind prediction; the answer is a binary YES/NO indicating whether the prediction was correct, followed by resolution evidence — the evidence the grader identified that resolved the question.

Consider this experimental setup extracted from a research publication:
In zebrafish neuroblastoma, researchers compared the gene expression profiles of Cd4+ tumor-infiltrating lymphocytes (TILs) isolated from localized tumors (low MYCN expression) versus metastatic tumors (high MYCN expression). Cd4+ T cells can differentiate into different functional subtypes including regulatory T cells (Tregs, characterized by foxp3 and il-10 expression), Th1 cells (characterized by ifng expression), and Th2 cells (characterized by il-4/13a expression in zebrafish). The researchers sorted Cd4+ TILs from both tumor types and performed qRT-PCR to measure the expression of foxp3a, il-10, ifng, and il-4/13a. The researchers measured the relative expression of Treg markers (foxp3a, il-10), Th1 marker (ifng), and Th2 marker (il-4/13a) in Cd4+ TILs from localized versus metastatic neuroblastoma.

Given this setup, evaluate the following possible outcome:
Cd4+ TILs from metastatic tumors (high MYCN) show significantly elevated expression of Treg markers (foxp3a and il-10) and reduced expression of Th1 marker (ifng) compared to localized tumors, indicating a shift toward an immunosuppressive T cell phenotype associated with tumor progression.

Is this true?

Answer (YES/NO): YES